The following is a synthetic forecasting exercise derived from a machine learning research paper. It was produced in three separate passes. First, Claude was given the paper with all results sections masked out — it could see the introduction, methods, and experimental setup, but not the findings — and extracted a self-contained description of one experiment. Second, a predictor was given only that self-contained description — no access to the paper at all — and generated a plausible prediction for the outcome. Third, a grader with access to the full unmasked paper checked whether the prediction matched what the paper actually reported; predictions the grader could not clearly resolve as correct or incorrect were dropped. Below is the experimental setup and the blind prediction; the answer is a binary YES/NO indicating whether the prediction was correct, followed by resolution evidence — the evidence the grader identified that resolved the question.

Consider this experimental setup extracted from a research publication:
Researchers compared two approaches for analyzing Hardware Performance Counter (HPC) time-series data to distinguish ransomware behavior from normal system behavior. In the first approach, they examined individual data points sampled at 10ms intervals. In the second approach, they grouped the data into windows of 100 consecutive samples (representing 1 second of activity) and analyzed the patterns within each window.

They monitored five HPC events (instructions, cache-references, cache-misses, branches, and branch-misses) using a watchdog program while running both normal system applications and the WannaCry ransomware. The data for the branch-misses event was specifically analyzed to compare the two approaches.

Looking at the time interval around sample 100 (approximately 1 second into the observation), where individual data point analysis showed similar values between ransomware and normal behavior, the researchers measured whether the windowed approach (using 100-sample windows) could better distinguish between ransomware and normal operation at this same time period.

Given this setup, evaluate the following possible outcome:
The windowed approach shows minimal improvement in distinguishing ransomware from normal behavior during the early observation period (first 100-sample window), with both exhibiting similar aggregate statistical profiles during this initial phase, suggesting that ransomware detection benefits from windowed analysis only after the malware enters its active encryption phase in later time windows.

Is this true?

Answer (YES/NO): NO